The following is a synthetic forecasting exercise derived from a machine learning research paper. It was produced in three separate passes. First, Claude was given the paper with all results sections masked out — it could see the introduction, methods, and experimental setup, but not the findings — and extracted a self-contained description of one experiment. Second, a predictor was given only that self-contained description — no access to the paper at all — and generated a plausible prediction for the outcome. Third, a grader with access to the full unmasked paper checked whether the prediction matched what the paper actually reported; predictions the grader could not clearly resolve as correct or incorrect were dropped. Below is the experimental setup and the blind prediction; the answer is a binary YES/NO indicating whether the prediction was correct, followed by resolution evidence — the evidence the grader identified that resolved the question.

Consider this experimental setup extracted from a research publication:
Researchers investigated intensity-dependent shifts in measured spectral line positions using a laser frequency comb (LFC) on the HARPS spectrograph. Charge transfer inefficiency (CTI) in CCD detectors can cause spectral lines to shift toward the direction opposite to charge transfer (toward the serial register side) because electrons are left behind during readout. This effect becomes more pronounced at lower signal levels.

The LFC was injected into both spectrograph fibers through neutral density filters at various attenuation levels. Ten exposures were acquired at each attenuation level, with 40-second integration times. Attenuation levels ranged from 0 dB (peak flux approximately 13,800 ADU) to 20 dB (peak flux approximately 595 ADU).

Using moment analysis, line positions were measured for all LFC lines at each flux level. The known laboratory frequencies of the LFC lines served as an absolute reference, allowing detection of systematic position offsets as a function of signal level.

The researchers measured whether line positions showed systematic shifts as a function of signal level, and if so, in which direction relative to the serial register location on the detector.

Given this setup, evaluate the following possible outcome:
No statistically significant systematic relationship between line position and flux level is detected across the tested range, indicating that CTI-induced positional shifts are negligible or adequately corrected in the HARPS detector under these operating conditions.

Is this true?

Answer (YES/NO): NO